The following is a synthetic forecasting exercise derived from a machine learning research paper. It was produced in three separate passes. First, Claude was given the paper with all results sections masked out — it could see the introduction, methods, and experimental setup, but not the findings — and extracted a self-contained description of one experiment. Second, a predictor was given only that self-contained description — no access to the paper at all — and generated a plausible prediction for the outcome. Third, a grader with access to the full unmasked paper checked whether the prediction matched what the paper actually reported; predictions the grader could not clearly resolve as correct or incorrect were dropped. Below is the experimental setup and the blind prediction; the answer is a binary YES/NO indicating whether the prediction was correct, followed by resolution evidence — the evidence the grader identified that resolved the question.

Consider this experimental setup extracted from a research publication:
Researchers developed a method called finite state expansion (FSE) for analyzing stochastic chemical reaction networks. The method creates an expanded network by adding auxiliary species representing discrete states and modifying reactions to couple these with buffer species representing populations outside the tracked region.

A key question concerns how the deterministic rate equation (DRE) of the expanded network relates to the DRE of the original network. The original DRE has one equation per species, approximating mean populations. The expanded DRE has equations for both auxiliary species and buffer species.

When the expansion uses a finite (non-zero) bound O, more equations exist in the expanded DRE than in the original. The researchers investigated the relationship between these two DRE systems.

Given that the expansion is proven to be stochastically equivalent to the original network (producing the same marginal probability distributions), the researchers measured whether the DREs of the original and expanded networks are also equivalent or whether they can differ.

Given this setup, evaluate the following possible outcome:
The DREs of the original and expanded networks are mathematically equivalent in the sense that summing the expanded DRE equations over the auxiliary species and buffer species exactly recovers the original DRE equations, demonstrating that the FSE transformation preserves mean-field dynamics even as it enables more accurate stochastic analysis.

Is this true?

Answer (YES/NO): NO